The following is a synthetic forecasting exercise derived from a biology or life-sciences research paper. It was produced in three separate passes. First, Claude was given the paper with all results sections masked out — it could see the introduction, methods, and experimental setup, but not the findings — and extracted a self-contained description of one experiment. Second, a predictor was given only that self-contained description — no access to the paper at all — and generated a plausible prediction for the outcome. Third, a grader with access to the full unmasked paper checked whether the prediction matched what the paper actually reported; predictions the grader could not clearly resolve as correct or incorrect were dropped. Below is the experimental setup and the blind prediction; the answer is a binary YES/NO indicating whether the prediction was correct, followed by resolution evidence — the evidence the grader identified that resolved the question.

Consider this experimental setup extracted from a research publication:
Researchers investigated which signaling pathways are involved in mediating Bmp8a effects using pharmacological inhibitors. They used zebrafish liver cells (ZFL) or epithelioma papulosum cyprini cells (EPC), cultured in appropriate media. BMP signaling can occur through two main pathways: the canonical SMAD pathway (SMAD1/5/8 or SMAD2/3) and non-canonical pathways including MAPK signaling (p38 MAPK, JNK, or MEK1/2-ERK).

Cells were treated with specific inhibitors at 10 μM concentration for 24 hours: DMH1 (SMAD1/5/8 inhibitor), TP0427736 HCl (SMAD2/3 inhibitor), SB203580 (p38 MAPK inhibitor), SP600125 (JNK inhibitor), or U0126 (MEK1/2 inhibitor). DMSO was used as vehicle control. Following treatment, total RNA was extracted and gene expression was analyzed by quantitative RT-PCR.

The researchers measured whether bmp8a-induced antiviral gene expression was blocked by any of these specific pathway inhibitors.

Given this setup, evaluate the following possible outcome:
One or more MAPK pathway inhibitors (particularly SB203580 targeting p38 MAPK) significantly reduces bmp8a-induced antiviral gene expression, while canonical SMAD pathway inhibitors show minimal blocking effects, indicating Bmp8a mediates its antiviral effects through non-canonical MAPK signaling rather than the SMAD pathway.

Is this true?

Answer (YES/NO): YES